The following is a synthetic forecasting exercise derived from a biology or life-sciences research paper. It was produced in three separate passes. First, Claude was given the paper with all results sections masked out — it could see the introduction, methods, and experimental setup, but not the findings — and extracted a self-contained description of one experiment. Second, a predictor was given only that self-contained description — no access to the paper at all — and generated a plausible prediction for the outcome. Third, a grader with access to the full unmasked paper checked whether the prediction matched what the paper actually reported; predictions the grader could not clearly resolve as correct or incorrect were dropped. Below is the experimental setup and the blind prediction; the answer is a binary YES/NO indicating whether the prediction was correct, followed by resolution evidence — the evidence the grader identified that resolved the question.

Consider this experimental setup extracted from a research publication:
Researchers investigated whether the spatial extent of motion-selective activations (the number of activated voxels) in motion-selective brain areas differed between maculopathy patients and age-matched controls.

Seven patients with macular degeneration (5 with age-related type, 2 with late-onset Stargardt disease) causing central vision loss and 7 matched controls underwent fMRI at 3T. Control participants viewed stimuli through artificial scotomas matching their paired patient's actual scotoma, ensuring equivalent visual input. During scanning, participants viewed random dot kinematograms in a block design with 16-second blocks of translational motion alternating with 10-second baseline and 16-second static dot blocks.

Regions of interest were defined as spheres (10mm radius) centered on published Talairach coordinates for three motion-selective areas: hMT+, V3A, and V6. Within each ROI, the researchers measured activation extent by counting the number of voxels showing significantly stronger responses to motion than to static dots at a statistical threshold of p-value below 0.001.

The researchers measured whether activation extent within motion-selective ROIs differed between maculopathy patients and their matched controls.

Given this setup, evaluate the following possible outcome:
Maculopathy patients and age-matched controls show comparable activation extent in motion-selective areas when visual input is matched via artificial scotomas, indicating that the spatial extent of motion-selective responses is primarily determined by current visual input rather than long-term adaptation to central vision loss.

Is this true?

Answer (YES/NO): YES